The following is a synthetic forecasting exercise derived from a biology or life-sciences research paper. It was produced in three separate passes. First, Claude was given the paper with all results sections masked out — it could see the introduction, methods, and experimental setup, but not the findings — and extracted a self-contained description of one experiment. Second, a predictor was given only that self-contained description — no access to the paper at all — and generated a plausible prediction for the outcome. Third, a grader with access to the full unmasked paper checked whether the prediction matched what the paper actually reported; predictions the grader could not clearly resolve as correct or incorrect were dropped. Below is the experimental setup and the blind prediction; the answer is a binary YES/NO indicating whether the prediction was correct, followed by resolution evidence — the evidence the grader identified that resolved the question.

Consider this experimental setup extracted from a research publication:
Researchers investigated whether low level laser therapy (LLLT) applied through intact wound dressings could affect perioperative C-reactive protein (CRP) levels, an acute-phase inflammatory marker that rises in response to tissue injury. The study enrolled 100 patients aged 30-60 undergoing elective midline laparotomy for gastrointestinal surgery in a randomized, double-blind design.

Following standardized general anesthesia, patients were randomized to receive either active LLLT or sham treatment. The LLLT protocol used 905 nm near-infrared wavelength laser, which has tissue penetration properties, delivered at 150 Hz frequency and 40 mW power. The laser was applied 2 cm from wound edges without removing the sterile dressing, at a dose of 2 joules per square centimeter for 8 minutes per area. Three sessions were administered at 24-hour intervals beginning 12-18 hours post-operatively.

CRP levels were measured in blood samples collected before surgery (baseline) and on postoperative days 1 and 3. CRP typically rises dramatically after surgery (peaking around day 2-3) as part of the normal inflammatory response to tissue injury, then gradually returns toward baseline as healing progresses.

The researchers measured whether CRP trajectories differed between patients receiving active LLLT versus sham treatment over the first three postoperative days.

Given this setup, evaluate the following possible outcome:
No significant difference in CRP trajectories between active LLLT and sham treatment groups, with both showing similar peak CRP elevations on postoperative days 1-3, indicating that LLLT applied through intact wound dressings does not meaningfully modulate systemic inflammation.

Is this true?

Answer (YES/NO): YES